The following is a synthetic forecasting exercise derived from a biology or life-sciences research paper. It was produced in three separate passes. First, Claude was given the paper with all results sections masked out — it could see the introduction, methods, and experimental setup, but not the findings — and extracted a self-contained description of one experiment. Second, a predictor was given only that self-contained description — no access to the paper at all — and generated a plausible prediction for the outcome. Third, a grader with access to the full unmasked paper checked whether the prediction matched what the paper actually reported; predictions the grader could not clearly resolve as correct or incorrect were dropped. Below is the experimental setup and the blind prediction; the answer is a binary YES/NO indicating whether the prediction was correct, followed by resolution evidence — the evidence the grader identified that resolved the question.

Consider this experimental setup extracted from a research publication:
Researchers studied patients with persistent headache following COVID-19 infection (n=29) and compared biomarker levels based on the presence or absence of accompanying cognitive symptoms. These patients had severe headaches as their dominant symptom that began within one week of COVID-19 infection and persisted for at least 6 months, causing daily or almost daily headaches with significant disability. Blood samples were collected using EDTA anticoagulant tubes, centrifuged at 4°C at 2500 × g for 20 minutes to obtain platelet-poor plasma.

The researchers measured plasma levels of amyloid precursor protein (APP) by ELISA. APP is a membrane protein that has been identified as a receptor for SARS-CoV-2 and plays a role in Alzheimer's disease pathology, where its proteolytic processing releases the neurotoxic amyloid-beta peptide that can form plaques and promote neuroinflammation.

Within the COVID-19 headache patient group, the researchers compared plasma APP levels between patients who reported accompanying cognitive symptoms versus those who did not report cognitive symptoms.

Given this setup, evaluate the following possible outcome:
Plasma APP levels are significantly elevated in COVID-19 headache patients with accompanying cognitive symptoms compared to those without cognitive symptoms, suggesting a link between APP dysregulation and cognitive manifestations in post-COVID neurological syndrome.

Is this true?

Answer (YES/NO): YES